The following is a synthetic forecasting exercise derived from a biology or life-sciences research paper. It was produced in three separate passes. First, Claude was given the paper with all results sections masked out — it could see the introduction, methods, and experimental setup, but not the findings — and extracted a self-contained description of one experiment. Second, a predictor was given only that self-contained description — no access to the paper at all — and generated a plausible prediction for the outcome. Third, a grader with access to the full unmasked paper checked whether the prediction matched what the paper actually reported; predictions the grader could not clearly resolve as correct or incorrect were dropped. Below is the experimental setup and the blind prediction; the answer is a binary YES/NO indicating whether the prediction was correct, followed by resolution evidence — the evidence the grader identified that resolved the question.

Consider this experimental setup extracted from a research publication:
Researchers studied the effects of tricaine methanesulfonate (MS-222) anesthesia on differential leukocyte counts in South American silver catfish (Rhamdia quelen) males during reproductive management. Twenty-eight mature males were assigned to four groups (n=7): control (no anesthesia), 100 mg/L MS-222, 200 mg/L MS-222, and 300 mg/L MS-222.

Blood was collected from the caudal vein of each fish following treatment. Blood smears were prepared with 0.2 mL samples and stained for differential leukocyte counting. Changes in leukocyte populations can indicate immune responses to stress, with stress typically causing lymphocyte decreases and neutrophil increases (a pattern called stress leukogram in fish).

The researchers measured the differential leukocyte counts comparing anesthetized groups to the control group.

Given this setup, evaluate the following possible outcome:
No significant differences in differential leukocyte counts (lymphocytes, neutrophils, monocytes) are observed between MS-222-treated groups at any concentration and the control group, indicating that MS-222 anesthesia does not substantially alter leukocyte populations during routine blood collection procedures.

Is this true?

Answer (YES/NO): YES